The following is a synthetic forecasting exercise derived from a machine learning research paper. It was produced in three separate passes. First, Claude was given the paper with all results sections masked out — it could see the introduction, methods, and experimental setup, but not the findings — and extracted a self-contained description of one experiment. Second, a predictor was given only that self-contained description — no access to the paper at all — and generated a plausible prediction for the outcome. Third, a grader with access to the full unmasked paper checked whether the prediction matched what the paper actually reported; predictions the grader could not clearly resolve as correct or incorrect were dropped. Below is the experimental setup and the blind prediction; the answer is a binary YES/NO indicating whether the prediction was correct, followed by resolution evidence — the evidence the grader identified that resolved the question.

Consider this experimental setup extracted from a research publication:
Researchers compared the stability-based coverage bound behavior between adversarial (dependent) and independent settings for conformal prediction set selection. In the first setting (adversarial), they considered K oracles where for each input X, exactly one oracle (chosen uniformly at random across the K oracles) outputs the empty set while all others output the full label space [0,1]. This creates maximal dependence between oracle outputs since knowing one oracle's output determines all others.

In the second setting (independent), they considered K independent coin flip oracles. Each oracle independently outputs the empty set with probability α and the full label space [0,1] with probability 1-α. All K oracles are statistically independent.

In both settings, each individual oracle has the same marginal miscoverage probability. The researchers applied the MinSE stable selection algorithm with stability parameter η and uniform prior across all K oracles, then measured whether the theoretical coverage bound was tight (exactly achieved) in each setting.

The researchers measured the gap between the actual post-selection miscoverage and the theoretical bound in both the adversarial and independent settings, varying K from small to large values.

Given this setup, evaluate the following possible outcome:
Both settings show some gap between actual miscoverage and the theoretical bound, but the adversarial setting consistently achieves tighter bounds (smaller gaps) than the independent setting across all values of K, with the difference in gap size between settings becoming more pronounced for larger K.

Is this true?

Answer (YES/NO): NO